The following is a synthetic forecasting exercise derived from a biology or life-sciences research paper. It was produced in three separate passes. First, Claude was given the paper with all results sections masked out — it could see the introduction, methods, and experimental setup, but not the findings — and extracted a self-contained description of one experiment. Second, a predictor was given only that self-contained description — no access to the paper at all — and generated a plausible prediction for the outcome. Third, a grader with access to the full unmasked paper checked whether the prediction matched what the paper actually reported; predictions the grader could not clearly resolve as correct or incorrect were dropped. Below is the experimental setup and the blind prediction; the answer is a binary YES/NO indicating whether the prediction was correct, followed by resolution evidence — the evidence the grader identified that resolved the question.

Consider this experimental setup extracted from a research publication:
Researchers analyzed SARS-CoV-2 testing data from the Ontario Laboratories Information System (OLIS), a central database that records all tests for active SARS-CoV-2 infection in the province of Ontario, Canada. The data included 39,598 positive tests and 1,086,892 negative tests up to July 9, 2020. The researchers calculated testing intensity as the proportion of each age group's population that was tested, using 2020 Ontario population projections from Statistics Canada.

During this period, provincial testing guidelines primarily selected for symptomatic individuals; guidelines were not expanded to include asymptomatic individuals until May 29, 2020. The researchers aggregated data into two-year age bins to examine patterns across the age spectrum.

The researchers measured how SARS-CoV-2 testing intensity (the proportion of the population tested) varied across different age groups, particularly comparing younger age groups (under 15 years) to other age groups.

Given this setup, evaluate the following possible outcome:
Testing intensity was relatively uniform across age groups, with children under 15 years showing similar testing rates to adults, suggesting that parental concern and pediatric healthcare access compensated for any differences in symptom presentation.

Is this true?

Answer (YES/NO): NO